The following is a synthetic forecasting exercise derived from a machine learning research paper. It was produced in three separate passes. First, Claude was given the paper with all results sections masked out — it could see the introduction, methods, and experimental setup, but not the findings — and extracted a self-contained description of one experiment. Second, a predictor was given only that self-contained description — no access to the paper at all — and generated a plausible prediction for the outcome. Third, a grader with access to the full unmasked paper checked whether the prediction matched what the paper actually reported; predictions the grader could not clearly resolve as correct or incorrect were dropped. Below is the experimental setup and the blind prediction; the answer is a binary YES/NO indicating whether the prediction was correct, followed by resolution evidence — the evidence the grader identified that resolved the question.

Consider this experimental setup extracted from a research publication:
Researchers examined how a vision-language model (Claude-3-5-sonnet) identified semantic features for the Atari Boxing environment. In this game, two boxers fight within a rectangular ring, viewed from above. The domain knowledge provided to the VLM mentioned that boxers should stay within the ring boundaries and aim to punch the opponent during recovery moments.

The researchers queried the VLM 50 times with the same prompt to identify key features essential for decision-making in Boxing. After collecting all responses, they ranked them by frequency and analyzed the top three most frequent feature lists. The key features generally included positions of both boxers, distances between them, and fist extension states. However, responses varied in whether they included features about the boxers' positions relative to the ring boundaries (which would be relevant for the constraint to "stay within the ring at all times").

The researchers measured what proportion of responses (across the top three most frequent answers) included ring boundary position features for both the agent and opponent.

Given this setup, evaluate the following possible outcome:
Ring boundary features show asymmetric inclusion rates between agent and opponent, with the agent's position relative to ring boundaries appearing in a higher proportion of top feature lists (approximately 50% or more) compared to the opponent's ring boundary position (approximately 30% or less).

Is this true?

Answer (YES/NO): NO